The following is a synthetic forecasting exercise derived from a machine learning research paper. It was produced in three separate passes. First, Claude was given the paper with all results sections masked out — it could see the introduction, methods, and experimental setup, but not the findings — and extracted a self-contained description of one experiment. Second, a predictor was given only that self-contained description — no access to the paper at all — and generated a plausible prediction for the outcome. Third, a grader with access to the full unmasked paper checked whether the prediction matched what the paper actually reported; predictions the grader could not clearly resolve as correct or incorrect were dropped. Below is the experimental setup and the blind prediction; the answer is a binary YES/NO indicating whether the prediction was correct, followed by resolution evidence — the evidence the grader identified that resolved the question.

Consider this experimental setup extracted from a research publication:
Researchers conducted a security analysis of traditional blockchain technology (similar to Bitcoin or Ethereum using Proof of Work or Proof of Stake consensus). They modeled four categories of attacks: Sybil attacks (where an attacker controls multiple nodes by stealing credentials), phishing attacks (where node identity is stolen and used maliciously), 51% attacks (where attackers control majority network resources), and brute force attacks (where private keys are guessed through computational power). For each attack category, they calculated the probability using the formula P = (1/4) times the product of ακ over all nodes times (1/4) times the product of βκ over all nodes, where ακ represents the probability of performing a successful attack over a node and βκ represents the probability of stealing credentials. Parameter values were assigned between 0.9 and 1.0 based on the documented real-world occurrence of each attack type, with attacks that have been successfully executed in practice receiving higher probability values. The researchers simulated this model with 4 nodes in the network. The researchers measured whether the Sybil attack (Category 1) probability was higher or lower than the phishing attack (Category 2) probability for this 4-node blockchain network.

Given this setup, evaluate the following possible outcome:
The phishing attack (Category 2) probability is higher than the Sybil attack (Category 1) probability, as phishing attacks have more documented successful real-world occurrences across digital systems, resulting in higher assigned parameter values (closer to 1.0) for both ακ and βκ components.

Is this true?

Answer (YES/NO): YES